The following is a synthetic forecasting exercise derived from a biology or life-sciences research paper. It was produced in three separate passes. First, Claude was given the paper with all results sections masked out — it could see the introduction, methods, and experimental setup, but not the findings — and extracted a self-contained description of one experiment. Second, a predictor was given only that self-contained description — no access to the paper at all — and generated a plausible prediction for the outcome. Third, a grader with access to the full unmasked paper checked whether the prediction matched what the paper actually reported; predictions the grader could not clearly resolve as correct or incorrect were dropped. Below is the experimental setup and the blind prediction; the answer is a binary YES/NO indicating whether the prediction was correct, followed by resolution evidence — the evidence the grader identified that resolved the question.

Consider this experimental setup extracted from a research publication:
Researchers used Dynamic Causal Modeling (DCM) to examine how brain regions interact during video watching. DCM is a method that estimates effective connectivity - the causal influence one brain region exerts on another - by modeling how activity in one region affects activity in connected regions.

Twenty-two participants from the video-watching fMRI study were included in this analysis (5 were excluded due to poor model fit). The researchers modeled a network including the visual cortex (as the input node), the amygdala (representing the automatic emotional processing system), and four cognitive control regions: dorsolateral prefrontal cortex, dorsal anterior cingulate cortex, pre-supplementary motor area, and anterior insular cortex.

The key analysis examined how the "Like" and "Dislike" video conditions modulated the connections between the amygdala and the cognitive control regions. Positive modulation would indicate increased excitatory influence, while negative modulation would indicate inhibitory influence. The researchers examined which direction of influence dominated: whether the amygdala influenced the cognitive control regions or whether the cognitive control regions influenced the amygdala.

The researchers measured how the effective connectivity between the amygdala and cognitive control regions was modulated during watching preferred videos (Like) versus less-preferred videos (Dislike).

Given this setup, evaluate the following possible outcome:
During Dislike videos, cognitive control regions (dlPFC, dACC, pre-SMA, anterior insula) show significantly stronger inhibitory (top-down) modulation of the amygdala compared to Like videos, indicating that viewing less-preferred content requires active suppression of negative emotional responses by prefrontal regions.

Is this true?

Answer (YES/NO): NO